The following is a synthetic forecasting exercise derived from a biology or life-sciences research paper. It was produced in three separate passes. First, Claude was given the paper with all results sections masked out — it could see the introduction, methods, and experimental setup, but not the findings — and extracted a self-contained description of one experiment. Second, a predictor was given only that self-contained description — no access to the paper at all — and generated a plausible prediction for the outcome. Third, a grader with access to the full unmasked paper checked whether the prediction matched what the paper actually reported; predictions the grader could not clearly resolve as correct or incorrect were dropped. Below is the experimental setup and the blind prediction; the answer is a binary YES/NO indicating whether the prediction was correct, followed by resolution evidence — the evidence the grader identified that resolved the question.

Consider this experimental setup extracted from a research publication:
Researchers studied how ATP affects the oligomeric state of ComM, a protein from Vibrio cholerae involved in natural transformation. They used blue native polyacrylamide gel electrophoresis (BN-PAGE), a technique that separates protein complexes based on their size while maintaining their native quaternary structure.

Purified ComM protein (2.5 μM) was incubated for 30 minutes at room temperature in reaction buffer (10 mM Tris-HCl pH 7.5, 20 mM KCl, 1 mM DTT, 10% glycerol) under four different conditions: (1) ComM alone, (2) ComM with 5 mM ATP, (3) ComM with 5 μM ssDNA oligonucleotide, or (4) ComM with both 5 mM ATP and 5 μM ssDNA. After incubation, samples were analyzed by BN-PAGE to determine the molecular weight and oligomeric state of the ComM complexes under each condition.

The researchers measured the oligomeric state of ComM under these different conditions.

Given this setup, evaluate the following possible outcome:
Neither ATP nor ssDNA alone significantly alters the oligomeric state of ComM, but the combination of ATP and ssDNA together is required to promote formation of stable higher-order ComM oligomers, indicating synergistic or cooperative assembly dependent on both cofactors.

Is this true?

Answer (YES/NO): NO